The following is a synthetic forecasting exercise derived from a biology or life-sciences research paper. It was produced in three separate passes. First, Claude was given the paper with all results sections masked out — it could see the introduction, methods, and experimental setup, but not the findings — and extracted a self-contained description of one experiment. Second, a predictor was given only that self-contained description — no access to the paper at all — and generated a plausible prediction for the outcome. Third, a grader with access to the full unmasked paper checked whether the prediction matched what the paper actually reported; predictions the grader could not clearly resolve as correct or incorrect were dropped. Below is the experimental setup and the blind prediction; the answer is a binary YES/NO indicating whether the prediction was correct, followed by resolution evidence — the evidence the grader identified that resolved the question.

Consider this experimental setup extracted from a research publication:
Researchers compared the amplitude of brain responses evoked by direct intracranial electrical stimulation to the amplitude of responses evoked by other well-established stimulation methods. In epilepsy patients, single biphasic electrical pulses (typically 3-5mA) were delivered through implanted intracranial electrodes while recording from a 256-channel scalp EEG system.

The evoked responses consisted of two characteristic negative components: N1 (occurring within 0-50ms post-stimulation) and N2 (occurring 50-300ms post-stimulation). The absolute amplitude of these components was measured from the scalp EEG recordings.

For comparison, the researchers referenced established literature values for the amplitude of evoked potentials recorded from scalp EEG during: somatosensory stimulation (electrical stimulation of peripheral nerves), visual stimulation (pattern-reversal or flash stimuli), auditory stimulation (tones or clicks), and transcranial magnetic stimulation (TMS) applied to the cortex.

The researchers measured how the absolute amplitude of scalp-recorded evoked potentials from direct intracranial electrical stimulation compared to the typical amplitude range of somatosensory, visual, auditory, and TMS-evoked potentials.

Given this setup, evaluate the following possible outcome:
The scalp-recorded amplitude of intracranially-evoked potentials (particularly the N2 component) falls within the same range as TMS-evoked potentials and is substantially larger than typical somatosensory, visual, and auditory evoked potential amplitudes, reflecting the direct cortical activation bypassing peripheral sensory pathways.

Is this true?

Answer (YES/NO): NO